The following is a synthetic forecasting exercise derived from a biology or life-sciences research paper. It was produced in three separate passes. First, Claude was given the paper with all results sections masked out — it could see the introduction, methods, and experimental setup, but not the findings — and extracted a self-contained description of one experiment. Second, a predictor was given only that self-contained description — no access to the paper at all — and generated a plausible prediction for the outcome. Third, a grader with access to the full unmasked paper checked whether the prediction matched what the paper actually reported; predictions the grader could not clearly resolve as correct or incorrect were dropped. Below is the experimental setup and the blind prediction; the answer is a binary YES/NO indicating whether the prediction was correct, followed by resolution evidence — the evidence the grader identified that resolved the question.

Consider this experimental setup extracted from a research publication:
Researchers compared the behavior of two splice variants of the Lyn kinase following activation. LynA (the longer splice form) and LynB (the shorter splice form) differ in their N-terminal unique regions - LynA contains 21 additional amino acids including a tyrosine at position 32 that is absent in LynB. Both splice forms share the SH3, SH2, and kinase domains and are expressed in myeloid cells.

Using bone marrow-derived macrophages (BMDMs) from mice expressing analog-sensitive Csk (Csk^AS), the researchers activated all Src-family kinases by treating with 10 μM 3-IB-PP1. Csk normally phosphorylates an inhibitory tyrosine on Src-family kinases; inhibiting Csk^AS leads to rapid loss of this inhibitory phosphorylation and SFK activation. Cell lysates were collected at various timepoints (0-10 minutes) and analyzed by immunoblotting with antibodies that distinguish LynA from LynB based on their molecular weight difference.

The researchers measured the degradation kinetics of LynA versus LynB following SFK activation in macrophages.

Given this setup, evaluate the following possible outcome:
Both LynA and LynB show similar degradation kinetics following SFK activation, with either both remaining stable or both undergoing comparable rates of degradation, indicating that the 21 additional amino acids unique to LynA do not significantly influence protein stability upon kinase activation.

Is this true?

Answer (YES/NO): NO